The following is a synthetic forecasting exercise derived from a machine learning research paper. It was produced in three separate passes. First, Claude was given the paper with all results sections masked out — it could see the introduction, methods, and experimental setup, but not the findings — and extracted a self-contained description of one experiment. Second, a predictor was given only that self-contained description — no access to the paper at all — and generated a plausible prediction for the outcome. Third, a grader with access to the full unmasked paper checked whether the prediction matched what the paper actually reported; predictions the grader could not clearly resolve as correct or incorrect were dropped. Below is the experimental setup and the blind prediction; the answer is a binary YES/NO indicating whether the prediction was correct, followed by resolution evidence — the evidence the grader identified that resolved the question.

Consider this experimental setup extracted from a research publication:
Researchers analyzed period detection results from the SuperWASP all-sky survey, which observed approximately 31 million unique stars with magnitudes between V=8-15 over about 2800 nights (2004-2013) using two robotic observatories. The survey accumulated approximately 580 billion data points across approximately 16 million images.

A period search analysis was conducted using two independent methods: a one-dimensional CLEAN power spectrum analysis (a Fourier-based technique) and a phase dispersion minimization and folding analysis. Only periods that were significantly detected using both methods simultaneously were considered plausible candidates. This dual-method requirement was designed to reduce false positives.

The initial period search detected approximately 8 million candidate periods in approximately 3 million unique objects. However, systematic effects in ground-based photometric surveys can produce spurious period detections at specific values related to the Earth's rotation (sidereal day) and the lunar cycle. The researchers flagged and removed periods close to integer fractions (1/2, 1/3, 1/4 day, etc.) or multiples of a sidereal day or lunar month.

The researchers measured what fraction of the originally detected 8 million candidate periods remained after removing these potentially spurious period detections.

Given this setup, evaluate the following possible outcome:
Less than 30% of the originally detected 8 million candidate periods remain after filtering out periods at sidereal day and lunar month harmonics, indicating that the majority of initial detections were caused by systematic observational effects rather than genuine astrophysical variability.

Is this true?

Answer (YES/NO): YES